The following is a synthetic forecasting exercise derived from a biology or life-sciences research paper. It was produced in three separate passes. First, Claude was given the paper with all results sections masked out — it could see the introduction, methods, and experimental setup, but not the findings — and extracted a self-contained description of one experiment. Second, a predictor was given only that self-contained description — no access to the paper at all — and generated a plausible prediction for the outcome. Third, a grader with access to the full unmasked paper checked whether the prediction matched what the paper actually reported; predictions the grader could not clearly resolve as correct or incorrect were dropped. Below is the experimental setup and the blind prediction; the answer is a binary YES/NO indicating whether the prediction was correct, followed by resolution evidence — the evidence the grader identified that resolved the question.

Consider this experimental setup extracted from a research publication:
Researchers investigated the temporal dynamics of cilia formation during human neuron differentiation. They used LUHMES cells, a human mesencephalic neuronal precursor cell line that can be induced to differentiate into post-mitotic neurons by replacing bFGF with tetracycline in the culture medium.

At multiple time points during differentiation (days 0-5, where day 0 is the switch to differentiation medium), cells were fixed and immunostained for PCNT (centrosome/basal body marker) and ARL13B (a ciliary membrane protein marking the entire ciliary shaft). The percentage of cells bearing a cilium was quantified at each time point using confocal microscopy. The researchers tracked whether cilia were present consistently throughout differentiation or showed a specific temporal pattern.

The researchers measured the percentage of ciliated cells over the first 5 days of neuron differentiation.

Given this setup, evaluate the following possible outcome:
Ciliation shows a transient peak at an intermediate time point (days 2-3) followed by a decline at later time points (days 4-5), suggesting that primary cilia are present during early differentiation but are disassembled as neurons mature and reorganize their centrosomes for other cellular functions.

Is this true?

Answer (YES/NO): YES